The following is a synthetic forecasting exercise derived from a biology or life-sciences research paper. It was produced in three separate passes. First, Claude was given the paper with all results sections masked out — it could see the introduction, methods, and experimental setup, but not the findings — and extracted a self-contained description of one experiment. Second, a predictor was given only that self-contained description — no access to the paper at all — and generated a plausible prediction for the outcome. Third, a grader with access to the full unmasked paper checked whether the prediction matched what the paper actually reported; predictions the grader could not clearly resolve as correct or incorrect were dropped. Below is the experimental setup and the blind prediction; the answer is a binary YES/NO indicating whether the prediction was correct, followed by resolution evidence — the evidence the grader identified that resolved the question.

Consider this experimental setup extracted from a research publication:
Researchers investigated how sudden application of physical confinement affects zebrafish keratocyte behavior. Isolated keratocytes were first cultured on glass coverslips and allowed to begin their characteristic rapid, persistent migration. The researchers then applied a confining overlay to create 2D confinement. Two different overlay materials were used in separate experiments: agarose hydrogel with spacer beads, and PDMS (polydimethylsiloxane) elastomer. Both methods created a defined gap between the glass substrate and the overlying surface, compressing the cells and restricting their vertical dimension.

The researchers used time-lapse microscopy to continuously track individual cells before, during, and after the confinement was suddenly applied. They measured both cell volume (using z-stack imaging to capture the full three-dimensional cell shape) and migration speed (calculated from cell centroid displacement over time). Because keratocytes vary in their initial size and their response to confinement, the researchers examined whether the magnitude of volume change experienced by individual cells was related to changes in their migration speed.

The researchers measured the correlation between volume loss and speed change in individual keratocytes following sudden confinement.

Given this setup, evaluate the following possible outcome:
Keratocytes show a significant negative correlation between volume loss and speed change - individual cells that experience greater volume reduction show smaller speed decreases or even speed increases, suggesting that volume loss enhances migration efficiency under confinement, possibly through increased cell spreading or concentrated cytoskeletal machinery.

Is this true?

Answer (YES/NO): NO